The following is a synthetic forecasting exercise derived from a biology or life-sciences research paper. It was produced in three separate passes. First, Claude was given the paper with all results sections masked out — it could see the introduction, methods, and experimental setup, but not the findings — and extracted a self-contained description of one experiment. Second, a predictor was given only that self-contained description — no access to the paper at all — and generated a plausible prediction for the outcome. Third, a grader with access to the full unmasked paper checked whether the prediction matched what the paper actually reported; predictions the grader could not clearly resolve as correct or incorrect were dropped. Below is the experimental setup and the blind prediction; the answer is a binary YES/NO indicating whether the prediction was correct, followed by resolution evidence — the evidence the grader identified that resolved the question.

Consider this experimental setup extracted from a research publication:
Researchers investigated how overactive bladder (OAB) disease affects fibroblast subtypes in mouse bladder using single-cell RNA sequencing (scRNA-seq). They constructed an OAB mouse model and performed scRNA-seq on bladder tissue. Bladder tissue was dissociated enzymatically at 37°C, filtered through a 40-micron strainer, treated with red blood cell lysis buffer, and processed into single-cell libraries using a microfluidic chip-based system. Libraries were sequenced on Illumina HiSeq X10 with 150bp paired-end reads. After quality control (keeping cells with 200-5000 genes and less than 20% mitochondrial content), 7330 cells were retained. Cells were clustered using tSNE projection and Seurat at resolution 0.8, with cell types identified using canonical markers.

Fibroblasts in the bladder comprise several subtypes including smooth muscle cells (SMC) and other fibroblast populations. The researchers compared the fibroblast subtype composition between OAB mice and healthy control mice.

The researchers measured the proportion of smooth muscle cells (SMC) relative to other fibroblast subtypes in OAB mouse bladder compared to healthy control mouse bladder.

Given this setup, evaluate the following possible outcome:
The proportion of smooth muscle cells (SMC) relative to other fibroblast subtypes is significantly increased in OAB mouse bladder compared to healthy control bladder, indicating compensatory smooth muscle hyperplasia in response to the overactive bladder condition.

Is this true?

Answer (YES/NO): YES